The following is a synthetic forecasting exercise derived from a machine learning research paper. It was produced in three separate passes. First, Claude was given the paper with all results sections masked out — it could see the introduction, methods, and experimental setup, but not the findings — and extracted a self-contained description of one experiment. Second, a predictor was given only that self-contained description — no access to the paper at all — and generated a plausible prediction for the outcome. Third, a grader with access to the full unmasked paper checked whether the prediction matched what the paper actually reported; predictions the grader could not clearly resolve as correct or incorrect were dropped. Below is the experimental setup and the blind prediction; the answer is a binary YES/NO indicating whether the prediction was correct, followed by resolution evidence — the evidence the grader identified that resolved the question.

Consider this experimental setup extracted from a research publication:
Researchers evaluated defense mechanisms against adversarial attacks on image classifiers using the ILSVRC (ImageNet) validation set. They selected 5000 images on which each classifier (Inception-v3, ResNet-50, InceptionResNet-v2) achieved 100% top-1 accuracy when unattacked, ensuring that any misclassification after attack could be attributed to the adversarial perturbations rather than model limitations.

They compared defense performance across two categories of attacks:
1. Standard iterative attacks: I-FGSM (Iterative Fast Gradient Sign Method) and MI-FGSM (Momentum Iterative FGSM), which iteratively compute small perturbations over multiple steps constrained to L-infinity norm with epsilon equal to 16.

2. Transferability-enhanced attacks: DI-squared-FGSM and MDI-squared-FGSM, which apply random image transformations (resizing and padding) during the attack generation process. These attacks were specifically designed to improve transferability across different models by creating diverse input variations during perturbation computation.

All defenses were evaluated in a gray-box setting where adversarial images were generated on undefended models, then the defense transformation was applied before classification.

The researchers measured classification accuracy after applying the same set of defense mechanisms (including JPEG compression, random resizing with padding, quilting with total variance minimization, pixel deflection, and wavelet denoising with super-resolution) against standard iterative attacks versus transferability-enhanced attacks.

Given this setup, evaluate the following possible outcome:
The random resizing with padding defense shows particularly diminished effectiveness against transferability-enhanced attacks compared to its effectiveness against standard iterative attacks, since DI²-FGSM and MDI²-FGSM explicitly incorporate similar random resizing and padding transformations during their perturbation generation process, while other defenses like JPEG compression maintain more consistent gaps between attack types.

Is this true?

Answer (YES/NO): NO